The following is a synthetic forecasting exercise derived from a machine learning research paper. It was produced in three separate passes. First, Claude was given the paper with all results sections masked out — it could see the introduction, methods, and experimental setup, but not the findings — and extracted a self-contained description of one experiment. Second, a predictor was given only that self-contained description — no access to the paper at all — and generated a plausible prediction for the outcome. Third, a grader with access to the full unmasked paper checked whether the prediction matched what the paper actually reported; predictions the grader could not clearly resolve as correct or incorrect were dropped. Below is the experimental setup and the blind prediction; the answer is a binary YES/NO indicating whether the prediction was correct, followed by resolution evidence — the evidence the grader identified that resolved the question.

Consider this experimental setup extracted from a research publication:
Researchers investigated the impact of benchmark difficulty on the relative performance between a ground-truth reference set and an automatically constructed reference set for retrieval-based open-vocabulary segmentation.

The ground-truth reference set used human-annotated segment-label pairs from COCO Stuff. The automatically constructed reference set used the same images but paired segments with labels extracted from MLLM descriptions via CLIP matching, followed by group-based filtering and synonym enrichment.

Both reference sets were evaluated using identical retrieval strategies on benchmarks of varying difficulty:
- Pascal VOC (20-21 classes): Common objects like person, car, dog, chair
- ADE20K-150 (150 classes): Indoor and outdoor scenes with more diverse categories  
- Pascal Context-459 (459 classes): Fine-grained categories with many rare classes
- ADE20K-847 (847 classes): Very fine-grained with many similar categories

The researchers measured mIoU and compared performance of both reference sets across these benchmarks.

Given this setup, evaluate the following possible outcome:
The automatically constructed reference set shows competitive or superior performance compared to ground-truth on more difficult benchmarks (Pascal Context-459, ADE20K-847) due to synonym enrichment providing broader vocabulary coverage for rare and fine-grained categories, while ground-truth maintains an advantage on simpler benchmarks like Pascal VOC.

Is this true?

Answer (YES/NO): NO